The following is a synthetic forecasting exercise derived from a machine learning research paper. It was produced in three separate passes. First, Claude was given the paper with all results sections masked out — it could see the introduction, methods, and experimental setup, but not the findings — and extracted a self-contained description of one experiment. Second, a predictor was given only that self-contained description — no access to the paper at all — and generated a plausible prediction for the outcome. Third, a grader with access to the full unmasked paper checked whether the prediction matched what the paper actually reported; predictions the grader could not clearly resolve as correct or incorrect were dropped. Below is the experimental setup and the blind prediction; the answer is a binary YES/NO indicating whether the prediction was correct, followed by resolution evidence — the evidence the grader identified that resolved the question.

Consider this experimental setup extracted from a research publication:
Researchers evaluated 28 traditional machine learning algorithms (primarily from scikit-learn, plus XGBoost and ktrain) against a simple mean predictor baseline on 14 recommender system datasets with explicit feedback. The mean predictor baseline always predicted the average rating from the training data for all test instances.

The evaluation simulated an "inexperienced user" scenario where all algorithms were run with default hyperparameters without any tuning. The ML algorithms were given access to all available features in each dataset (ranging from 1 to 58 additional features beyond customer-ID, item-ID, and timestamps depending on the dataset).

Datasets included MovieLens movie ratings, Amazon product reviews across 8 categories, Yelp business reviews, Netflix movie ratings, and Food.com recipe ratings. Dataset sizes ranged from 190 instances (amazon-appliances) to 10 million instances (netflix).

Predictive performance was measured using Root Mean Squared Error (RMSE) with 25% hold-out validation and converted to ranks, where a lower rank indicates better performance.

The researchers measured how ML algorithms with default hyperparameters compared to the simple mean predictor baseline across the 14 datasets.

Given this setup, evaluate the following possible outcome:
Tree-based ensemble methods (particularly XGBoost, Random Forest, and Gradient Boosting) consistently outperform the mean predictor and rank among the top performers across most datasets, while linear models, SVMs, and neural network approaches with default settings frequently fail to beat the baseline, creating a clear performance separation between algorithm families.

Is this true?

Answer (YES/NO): NO